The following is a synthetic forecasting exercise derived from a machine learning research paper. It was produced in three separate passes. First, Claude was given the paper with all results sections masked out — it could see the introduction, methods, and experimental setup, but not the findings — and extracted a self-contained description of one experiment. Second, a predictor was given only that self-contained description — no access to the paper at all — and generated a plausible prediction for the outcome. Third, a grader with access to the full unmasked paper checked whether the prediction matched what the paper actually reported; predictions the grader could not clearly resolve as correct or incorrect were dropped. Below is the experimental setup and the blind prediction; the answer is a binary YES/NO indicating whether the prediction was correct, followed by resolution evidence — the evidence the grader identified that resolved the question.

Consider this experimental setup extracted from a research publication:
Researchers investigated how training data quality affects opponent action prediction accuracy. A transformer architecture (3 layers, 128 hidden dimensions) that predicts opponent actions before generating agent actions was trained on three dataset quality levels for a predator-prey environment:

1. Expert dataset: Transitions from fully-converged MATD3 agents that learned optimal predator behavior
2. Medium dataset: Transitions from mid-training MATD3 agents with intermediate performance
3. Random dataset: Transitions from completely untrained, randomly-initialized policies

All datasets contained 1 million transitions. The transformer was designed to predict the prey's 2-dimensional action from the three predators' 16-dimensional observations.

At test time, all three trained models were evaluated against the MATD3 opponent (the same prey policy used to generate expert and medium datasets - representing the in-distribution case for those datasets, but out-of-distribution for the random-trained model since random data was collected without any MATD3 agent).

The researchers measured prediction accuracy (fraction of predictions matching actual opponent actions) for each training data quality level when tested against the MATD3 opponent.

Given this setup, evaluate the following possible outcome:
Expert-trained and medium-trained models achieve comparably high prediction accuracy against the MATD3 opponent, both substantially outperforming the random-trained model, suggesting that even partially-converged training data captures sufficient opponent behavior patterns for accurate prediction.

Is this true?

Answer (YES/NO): NO